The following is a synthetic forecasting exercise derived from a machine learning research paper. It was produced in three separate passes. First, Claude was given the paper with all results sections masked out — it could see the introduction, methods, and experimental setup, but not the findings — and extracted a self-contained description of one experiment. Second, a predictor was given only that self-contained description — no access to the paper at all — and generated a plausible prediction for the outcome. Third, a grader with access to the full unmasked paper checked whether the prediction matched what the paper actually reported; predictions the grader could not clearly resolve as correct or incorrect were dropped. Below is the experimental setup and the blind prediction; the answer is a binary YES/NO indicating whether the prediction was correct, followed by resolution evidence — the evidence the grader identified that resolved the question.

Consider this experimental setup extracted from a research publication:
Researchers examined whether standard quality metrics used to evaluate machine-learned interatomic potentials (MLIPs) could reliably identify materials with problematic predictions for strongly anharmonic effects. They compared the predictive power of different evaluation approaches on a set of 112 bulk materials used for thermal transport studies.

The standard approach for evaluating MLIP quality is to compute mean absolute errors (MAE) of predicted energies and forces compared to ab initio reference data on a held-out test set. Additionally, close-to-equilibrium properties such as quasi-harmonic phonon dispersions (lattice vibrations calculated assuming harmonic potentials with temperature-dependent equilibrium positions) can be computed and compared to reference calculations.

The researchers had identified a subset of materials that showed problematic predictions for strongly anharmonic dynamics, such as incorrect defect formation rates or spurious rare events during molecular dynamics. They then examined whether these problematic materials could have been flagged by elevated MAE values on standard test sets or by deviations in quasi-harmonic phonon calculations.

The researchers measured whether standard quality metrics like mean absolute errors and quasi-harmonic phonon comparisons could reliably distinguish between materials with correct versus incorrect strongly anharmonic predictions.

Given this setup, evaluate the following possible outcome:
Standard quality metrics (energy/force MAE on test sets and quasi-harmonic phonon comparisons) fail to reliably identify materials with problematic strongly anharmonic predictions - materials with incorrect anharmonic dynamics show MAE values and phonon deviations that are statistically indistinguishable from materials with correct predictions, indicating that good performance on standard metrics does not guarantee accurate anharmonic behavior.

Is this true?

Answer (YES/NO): YES